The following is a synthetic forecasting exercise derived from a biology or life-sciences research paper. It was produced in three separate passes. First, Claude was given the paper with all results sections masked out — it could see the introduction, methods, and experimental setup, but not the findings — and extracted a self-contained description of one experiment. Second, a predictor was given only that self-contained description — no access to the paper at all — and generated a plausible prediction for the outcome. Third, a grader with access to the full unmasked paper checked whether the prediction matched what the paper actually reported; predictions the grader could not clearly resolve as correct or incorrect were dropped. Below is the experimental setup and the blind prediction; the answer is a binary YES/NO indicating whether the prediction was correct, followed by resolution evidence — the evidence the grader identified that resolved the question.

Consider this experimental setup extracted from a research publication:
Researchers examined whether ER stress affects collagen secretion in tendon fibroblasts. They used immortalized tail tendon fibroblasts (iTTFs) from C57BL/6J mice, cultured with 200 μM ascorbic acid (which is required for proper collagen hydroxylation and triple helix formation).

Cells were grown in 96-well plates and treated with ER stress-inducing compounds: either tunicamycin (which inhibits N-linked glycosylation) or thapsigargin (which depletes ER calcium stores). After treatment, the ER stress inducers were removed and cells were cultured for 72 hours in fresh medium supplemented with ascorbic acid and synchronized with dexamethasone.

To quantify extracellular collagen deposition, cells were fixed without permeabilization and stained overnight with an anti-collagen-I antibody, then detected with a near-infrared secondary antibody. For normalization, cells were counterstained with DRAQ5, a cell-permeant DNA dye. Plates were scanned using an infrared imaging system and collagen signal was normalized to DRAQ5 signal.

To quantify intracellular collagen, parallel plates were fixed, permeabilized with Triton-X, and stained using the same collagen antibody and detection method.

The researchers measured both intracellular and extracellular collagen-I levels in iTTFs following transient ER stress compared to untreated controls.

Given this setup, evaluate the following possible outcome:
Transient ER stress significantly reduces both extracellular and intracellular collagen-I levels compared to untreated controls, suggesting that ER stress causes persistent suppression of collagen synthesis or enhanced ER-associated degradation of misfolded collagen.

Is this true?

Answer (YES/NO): NO